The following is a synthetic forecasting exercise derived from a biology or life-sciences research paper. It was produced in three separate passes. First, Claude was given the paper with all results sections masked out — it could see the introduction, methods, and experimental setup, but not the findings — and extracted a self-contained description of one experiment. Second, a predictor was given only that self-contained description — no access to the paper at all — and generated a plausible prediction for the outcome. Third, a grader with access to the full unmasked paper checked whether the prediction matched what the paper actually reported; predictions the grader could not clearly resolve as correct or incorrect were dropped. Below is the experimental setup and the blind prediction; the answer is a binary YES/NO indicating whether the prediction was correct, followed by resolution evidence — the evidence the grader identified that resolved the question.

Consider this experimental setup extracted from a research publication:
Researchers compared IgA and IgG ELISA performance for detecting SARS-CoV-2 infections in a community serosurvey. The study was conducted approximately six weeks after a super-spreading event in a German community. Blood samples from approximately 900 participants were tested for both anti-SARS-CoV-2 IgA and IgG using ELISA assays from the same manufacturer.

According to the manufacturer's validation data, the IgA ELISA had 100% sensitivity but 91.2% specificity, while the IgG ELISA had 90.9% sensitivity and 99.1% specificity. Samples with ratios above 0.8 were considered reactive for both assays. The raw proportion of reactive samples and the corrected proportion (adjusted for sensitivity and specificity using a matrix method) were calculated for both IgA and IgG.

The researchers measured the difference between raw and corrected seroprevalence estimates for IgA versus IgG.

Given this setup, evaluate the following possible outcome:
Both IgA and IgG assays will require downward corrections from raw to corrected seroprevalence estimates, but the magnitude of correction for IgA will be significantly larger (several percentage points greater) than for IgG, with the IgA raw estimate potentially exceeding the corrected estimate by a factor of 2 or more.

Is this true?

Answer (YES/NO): NO